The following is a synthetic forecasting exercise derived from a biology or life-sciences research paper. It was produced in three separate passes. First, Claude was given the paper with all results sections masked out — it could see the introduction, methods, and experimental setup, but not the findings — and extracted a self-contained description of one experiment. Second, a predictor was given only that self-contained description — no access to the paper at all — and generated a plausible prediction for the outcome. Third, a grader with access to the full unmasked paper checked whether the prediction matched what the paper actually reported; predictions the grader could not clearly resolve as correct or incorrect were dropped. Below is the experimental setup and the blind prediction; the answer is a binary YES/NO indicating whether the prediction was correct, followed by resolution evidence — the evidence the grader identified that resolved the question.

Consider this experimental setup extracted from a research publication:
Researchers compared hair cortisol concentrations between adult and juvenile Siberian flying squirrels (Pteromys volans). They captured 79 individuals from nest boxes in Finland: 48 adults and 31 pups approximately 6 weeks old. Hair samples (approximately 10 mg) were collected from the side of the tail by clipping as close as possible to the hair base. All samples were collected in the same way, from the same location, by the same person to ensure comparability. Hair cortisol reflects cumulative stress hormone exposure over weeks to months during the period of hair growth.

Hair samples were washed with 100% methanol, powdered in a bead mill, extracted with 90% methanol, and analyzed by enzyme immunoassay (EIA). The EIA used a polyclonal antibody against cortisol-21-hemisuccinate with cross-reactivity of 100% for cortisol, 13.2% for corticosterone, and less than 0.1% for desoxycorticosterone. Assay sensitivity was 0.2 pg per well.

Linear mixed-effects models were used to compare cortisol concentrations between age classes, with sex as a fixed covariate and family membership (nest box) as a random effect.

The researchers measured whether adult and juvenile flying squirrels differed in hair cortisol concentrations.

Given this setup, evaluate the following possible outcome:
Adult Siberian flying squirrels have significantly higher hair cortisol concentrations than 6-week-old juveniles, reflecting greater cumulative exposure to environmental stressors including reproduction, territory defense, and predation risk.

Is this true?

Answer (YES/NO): YES